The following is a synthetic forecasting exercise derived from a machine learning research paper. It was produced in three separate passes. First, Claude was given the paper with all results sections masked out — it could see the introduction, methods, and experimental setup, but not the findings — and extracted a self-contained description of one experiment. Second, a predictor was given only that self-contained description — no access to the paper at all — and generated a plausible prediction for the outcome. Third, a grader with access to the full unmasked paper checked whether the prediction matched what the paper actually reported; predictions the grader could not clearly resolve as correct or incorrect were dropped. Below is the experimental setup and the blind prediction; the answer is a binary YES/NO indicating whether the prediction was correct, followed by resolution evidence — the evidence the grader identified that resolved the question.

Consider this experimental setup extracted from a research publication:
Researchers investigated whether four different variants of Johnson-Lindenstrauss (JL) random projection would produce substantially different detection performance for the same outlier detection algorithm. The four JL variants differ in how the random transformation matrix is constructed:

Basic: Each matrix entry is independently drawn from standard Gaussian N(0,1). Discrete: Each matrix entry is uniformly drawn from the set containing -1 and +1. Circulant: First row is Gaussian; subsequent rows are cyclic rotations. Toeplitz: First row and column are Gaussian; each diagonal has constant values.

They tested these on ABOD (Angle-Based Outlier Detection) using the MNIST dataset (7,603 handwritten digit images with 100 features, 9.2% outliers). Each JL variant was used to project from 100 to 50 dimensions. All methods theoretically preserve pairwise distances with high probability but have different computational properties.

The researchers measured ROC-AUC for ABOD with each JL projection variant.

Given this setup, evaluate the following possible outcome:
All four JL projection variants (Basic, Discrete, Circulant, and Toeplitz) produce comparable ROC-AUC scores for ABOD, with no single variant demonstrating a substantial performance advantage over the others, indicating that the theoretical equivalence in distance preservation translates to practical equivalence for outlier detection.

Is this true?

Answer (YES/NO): YES